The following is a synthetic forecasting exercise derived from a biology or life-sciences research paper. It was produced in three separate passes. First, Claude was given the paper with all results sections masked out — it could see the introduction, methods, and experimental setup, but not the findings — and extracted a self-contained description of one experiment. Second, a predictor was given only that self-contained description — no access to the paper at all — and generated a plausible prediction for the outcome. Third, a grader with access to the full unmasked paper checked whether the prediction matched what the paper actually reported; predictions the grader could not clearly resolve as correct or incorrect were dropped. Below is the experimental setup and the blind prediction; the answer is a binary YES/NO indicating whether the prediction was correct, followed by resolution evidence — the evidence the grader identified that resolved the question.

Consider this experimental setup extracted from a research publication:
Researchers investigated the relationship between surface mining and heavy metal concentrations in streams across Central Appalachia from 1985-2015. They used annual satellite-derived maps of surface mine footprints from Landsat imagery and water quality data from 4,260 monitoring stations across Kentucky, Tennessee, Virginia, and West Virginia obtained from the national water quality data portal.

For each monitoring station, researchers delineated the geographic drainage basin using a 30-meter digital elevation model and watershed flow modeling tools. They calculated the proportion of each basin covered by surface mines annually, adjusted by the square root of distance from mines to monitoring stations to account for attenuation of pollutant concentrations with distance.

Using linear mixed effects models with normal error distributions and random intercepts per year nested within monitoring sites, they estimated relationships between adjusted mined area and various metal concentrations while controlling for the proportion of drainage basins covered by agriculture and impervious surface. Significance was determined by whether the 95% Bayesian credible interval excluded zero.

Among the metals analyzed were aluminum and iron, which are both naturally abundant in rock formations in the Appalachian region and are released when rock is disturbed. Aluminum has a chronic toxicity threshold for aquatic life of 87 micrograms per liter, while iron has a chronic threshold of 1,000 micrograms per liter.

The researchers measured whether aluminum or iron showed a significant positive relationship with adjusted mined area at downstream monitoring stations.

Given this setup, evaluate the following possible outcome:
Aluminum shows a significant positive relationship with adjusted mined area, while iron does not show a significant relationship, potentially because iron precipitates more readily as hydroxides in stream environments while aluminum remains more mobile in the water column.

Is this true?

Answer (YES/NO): NO